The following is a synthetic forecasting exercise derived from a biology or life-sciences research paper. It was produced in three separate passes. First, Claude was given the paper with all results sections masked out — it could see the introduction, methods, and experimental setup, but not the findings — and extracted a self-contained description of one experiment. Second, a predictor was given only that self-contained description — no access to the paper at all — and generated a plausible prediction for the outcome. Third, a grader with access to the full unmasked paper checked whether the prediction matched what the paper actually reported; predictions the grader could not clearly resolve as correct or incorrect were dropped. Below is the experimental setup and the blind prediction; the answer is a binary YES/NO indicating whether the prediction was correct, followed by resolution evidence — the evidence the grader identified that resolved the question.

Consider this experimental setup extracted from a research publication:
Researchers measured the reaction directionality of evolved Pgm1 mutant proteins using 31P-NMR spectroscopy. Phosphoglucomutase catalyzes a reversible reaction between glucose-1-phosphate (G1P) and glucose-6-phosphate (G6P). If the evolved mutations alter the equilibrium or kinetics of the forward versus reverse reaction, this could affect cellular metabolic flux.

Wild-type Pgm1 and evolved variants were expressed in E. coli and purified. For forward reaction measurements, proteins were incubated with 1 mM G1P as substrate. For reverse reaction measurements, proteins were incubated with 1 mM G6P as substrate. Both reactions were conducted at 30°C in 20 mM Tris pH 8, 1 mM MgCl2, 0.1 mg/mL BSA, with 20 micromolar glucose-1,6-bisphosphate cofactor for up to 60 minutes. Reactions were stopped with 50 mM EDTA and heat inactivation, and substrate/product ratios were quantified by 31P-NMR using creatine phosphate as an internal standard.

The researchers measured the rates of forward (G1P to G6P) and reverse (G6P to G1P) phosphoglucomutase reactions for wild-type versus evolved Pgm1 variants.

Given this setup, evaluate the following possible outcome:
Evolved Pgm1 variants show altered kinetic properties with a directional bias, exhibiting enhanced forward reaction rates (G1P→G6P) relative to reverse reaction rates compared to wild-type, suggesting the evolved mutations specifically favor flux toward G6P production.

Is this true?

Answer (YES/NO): NO